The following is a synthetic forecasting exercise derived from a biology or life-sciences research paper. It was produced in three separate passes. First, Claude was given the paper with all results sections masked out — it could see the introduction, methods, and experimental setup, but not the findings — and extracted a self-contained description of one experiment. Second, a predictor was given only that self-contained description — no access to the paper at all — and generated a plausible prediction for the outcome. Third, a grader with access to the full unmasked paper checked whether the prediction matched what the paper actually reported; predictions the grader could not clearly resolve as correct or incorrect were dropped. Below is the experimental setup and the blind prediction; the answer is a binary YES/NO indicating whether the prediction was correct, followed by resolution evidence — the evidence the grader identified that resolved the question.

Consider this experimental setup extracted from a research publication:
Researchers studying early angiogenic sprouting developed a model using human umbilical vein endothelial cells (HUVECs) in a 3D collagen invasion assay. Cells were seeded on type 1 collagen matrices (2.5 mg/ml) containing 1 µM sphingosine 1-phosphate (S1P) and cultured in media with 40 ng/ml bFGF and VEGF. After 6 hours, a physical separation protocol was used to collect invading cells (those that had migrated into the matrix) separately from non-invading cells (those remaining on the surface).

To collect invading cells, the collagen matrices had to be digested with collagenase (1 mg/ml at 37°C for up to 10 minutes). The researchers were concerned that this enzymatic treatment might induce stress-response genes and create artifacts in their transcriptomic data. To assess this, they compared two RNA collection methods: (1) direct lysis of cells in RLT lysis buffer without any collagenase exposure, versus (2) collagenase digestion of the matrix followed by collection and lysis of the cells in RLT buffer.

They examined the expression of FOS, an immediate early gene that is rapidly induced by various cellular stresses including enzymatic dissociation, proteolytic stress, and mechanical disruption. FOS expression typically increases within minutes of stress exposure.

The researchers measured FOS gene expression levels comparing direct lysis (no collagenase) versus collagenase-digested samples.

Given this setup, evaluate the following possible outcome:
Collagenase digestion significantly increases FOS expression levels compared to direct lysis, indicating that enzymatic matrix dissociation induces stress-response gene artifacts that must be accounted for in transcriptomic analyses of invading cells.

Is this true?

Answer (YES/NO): YES